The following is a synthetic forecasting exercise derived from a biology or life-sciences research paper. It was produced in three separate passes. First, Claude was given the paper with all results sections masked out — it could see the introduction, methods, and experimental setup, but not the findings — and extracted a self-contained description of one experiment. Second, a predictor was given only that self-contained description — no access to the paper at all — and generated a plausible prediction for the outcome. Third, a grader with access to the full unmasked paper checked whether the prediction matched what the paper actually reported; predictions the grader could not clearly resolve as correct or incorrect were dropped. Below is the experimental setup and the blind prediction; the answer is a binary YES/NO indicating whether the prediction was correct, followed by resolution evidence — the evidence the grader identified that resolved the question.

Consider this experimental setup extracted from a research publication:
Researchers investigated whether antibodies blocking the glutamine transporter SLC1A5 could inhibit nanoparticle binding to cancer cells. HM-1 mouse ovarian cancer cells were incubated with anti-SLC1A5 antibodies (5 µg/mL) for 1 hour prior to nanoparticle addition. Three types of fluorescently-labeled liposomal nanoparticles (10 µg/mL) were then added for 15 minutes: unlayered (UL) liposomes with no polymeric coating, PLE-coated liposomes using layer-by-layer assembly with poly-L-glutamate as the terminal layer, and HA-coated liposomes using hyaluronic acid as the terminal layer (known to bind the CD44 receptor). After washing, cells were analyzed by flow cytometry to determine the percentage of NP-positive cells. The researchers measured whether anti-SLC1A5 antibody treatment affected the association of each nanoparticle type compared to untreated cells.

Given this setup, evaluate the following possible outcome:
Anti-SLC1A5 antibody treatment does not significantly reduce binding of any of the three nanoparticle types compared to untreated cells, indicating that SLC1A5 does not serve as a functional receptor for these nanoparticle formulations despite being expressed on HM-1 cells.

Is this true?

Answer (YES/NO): NO